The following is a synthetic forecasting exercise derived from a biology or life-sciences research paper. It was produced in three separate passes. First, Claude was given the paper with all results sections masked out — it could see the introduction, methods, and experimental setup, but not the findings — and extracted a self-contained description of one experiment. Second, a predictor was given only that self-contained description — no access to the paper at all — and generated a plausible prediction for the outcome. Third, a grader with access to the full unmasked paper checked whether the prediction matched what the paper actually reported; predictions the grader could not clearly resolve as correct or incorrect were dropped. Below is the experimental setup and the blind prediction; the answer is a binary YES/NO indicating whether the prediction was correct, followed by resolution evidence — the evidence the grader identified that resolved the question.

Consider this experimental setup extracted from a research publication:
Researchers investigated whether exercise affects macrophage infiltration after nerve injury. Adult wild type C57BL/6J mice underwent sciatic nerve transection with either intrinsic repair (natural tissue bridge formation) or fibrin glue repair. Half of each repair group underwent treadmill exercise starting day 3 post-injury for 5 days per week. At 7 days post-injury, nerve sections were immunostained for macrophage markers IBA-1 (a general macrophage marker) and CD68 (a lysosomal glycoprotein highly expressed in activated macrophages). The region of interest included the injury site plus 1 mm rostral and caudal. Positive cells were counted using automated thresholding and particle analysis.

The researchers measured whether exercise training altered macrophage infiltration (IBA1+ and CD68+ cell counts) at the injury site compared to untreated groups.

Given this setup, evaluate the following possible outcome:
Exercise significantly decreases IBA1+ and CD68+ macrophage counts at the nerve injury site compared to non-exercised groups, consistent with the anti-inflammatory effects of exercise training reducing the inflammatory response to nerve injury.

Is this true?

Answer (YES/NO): NO